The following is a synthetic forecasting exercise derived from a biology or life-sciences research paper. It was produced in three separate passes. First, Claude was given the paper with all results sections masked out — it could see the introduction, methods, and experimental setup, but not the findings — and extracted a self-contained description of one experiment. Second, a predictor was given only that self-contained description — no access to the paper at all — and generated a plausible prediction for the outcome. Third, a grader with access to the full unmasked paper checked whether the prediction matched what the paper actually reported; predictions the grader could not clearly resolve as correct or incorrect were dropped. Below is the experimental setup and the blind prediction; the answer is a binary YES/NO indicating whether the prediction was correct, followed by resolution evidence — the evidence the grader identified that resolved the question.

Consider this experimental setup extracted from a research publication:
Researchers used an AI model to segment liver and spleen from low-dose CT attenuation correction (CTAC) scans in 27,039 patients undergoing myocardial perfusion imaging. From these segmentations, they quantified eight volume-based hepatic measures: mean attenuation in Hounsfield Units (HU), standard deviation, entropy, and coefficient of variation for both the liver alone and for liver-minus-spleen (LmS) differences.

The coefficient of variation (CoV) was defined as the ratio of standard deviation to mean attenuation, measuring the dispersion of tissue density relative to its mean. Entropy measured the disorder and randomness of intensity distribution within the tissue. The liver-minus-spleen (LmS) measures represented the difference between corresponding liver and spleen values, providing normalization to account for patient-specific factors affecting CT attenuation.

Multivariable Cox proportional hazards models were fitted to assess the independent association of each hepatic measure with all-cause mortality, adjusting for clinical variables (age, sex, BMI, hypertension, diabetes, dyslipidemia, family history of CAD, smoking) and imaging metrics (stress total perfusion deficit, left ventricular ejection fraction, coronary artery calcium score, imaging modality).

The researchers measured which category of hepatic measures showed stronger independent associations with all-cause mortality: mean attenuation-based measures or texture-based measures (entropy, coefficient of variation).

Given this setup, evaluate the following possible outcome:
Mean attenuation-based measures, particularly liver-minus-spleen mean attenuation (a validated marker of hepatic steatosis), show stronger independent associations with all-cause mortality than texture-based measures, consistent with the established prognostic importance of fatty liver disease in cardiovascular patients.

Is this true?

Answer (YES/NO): NO